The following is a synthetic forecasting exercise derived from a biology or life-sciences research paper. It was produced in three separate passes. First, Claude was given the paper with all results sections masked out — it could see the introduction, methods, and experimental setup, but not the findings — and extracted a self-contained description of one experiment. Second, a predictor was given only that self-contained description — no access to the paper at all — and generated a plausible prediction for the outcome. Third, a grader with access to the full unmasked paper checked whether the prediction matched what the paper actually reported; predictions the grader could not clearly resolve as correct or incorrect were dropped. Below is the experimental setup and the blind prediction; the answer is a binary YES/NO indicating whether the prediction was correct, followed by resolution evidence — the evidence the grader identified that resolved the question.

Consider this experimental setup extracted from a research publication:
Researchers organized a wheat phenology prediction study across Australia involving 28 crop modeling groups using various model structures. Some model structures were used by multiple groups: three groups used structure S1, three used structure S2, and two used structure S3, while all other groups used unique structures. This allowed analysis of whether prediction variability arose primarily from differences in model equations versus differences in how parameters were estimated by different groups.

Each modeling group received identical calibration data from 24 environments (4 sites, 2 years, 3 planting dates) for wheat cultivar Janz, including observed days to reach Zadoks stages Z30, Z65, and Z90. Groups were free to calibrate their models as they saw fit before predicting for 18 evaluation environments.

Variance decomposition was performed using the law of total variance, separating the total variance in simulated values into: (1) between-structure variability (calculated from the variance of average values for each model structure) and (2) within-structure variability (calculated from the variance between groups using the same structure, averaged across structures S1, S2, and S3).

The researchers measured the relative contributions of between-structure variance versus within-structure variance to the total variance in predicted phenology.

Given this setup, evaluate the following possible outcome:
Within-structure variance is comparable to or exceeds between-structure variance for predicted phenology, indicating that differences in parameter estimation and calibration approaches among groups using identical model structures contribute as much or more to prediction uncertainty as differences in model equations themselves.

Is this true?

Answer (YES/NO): NO